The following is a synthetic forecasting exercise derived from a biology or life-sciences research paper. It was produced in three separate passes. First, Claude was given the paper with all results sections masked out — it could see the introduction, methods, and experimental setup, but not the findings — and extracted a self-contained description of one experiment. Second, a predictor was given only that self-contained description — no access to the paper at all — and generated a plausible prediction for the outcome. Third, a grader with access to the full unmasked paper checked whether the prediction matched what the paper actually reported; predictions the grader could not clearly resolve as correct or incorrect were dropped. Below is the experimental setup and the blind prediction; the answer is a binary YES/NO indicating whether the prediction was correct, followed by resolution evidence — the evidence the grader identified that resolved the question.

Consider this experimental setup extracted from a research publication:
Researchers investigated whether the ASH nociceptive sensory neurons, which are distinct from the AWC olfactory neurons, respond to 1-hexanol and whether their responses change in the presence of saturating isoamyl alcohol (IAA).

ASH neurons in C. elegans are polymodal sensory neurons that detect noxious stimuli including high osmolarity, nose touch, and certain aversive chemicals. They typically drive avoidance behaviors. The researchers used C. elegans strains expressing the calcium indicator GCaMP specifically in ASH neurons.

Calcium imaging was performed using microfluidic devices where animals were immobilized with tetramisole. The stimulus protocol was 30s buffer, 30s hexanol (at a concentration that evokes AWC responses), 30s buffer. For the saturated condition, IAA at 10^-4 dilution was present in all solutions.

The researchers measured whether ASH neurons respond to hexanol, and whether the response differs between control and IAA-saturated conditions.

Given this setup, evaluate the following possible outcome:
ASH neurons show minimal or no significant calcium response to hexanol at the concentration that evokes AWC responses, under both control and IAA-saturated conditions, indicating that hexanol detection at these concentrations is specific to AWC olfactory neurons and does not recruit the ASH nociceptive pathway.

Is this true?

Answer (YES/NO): NO